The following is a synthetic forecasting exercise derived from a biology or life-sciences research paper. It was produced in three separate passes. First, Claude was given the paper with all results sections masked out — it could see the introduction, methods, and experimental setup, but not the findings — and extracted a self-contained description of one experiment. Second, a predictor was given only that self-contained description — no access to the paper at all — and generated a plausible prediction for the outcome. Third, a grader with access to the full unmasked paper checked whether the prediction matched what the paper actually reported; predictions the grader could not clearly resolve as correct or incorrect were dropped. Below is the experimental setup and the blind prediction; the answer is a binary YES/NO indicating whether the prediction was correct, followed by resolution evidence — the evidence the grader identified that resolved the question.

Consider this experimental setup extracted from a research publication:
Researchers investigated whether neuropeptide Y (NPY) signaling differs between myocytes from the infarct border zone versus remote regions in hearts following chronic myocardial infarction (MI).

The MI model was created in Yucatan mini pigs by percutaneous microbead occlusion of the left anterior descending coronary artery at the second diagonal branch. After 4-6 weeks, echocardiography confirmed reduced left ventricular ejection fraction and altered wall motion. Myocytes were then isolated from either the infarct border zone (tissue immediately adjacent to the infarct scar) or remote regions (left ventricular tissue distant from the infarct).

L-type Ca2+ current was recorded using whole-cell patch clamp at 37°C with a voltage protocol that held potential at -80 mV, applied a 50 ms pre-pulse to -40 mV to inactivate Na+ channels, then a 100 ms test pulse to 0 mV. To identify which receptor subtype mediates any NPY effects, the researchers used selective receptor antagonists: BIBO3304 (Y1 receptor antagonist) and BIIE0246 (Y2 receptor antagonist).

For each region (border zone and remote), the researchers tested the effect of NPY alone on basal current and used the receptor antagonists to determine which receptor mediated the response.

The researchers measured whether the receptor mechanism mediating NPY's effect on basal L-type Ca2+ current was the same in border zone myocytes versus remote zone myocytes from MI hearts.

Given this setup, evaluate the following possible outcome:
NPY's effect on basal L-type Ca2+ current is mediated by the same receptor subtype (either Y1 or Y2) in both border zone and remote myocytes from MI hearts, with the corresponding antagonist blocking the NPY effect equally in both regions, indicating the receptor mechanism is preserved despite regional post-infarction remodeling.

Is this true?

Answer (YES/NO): NO